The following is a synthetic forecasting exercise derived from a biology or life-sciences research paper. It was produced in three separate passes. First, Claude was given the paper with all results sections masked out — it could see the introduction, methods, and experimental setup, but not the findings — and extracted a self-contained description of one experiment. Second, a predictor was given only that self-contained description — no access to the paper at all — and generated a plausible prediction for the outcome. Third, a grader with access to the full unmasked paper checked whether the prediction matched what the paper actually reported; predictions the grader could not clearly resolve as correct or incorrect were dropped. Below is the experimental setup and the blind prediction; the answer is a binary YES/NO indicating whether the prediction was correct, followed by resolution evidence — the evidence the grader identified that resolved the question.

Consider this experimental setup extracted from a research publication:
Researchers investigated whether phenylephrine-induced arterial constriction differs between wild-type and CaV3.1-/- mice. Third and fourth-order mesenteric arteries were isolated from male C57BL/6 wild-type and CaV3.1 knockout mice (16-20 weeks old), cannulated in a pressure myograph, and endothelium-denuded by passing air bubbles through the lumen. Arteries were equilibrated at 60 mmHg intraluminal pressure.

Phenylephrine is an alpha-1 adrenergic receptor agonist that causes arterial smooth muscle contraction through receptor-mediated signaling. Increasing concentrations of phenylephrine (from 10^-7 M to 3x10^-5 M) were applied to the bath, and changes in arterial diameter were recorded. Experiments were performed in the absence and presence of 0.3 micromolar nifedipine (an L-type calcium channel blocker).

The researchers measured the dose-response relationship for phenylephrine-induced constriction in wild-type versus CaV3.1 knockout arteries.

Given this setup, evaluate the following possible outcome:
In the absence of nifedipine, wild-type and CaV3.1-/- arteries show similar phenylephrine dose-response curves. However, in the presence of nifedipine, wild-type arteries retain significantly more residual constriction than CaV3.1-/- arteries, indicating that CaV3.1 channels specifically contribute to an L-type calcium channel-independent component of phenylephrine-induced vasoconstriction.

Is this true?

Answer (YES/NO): NO